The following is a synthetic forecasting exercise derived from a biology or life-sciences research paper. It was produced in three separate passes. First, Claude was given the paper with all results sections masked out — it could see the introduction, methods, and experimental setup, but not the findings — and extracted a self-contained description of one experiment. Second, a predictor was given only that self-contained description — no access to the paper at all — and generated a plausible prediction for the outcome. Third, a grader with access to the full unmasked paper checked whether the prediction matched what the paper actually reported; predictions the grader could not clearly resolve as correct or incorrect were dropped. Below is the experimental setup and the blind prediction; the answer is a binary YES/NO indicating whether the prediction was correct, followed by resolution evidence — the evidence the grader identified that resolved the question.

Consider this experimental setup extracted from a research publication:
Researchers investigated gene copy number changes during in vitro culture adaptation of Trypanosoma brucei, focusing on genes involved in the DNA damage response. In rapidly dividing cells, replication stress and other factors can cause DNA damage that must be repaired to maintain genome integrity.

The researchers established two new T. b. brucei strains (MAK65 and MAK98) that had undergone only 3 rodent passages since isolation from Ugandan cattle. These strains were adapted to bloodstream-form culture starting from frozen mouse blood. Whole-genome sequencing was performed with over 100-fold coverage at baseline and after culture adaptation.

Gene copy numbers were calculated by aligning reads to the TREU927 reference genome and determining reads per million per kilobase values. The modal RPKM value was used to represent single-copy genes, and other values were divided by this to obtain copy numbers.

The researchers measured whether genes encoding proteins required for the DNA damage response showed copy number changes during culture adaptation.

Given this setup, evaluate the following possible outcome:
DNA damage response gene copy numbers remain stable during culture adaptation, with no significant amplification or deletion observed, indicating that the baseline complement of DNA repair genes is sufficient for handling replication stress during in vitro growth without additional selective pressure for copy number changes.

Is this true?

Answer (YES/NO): NO